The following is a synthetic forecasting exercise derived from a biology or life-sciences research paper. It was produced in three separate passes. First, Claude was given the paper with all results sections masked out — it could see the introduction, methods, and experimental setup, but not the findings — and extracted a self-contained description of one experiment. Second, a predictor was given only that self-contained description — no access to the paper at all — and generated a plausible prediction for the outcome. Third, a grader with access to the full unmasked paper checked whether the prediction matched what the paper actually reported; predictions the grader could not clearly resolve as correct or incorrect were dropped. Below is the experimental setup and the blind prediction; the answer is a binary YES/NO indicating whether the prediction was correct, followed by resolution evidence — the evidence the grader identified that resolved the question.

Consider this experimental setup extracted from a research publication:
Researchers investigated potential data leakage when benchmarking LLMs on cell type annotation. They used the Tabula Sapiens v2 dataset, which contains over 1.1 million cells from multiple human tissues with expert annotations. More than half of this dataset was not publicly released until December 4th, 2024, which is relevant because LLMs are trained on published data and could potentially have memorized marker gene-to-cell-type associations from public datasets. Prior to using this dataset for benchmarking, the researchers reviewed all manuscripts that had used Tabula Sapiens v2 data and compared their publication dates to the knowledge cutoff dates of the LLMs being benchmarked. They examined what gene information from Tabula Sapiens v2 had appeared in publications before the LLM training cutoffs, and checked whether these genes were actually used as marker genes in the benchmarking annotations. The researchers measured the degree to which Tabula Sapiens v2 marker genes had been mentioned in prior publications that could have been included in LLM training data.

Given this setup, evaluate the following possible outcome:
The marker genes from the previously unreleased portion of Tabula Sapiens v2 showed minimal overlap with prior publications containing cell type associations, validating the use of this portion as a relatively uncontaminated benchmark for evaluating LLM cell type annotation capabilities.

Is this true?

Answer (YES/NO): YES